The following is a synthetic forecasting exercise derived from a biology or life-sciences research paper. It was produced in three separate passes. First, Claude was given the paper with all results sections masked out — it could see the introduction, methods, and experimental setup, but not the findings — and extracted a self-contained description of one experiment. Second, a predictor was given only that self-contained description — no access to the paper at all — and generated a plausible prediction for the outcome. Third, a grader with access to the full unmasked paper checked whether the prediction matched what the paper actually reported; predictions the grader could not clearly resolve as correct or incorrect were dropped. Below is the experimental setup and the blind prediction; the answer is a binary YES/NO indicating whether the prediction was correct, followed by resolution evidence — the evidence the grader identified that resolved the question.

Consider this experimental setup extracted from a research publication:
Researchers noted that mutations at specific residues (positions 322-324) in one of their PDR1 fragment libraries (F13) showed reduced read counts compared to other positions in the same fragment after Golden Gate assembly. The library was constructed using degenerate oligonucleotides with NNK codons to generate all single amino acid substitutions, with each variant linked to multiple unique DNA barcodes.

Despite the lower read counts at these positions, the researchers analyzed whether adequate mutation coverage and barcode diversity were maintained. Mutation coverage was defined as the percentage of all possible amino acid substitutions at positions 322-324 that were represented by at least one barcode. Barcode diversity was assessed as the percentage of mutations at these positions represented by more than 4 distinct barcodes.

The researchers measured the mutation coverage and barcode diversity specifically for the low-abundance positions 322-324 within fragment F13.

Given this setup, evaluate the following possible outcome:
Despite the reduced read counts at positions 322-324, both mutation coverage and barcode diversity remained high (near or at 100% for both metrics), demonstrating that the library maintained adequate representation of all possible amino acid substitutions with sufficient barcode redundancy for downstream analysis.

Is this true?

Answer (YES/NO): NO